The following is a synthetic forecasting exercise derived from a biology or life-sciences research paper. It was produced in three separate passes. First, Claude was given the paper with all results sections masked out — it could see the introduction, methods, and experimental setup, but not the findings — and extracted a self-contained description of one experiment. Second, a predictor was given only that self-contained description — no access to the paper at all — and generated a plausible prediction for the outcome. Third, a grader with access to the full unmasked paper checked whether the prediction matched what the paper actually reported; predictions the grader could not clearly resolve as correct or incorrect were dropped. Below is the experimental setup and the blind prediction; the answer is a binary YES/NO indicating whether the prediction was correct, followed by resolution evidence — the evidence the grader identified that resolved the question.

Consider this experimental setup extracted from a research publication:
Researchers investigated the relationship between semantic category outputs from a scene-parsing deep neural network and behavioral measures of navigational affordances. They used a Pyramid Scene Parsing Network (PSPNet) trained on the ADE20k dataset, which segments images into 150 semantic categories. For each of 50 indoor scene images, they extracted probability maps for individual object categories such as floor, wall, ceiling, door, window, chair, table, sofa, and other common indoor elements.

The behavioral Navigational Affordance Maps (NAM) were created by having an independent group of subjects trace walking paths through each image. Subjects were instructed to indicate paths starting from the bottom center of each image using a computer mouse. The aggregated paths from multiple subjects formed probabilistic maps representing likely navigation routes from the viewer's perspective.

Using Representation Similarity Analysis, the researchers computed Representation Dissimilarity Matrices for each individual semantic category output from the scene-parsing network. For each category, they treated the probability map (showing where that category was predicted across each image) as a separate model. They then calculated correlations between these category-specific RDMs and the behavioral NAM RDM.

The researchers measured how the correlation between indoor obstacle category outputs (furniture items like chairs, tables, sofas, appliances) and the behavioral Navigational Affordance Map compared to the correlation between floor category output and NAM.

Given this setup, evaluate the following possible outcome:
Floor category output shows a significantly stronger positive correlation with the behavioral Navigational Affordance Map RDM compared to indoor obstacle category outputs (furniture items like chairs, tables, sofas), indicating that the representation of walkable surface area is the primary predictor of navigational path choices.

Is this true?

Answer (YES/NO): YES